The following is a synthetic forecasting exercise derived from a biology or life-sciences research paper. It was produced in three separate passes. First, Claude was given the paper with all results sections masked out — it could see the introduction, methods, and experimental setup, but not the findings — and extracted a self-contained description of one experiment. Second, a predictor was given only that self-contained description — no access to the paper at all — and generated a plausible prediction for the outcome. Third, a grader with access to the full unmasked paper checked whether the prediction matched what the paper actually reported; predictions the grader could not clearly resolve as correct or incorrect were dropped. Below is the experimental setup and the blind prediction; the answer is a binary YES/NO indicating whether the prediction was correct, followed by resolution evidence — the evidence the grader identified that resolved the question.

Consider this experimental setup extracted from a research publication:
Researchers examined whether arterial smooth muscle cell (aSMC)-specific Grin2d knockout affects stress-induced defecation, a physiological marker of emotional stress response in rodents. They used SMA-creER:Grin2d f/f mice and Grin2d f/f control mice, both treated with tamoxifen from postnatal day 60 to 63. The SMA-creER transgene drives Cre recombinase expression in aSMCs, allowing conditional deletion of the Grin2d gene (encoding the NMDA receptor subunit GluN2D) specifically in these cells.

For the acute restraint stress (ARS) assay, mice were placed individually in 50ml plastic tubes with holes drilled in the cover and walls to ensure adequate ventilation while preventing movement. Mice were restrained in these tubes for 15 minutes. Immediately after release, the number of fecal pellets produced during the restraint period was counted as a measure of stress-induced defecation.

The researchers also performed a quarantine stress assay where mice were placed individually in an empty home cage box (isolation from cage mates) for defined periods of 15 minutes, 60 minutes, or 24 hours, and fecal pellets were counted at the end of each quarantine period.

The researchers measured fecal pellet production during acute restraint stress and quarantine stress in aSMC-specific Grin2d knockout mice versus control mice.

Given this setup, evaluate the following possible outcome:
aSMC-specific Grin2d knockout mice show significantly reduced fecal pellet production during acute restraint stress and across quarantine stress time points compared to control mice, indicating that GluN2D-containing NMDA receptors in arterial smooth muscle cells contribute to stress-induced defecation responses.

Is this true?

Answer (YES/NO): NO